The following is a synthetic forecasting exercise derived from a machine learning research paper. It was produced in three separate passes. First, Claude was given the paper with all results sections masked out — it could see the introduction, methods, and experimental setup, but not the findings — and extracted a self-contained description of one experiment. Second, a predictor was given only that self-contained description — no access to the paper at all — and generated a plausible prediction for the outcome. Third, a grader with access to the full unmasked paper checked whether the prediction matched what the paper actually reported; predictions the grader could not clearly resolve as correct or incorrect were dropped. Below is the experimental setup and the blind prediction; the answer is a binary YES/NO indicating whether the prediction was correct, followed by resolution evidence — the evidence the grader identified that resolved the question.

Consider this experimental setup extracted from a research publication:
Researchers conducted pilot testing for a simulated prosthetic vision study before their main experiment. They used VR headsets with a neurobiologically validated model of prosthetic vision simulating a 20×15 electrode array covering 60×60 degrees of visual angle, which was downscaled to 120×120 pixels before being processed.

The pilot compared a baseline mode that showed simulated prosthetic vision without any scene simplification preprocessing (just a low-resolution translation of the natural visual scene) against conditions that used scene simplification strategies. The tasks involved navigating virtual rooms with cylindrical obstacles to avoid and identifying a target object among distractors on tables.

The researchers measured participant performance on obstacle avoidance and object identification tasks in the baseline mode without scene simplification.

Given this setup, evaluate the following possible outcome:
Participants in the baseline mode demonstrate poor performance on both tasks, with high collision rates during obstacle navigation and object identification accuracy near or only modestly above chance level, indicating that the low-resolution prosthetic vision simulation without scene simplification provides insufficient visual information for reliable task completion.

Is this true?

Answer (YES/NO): YES